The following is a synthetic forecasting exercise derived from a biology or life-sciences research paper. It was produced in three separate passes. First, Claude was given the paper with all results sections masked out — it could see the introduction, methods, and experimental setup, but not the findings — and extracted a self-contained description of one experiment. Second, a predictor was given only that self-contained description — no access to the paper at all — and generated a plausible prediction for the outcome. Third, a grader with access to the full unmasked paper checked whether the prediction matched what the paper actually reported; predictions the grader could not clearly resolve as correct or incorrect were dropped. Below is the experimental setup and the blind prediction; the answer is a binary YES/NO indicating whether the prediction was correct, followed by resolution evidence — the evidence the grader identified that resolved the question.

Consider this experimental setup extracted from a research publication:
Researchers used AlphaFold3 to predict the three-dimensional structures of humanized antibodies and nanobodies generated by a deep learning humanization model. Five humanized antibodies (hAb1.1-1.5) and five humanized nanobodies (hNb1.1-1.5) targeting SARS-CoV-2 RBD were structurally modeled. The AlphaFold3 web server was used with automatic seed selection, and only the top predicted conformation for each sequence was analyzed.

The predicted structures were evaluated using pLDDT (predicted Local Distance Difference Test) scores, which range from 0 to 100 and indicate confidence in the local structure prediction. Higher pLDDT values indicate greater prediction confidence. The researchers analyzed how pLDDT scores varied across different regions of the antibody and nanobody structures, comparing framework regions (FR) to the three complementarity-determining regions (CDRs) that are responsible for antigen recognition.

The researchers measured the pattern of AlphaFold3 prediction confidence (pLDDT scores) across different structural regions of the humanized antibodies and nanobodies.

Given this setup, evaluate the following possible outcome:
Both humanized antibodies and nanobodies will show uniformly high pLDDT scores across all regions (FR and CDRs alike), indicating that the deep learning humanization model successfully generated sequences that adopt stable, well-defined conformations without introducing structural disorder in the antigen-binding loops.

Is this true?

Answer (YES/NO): NO